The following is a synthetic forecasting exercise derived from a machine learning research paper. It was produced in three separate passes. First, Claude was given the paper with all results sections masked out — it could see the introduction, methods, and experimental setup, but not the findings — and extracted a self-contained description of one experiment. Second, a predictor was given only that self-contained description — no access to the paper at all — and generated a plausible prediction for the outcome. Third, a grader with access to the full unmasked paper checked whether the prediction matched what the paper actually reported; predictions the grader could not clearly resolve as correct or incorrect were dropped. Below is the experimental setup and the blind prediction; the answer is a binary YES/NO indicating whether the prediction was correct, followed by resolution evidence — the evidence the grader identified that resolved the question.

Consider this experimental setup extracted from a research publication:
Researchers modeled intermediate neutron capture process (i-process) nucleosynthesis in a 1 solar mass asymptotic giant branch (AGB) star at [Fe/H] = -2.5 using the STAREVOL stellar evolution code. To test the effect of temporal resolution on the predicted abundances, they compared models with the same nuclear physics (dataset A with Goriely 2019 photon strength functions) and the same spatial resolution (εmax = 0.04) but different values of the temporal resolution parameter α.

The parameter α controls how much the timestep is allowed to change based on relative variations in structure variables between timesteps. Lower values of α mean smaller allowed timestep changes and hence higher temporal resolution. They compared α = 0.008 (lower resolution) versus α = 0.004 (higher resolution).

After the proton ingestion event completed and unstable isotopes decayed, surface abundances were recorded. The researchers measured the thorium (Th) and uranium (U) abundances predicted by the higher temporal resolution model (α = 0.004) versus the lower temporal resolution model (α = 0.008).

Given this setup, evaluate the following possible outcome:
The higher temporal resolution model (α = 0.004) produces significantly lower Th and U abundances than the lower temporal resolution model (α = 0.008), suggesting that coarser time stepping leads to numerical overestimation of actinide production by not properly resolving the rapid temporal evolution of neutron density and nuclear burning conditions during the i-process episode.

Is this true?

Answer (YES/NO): YES